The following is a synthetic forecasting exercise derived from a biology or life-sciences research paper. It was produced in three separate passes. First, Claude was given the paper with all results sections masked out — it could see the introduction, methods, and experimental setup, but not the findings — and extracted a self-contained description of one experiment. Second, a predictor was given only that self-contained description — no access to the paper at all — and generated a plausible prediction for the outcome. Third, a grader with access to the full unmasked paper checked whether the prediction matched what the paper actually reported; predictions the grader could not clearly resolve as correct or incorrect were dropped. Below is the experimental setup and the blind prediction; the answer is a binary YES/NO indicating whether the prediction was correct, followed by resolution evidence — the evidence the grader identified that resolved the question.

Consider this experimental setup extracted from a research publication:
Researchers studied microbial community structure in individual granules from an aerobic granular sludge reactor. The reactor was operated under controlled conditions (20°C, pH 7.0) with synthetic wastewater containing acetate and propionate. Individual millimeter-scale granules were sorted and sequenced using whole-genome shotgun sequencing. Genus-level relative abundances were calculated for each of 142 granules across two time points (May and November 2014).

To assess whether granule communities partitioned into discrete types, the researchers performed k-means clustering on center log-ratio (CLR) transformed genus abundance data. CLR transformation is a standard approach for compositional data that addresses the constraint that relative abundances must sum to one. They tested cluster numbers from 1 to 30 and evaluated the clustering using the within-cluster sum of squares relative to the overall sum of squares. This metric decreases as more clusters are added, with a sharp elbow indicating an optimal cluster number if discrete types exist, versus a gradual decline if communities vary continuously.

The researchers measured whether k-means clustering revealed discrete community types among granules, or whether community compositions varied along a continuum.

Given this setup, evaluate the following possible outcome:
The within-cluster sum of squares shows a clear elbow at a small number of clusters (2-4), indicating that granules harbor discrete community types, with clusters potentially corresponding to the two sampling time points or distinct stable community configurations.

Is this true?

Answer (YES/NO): NO